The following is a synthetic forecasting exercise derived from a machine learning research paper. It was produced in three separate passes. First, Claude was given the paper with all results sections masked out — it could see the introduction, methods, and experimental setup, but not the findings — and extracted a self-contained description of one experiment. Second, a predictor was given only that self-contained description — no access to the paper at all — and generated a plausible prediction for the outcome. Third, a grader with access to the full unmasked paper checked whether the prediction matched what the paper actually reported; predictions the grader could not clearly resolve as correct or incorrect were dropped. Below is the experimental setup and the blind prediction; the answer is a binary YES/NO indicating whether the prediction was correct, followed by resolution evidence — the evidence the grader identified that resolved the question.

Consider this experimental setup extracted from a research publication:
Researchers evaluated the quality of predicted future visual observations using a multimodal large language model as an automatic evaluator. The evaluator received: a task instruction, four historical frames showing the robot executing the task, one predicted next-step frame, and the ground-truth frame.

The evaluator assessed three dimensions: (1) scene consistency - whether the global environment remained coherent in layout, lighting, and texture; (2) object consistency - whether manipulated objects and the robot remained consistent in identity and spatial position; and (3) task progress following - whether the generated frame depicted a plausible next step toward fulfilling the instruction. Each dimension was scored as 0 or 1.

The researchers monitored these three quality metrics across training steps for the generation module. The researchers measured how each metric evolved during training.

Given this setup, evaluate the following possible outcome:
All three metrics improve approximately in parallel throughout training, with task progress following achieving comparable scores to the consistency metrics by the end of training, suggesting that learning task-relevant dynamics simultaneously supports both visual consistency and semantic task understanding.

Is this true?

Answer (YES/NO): NO